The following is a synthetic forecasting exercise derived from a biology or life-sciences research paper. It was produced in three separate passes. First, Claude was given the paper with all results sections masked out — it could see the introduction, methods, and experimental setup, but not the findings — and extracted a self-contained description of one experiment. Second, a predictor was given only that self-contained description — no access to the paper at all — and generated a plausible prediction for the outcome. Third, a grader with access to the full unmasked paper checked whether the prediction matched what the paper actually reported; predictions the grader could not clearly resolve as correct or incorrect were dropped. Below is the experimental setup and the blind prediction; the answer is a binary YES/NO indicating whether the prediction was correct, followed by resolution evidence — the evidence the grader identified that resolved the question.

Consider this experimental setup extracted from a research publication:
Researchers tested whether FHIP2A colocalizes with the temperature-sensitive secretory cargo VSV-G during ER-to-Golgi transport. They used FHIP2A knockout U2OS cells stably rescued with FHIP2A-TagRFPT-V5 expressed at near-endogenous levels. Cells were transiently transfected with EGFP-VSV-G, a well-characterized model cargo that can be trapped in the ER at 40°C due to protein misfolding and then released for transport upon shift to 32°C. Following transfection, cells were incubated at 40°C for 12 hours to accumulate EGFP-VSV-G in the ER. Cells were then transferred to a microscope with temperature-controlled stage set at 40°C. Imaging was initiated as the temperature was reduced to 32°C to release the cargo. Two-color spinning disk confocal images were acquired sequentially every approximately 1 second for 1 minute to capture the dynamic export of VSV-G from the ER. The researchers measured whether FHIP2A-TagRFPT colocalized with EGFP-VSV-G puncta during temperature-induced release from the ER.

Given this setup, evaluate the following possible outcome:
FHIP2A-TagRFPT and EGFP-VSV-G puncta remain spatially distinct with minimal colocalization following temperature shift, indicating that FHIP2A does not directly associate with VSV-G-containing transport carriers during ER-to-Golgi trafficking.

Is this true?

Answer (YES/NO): NO